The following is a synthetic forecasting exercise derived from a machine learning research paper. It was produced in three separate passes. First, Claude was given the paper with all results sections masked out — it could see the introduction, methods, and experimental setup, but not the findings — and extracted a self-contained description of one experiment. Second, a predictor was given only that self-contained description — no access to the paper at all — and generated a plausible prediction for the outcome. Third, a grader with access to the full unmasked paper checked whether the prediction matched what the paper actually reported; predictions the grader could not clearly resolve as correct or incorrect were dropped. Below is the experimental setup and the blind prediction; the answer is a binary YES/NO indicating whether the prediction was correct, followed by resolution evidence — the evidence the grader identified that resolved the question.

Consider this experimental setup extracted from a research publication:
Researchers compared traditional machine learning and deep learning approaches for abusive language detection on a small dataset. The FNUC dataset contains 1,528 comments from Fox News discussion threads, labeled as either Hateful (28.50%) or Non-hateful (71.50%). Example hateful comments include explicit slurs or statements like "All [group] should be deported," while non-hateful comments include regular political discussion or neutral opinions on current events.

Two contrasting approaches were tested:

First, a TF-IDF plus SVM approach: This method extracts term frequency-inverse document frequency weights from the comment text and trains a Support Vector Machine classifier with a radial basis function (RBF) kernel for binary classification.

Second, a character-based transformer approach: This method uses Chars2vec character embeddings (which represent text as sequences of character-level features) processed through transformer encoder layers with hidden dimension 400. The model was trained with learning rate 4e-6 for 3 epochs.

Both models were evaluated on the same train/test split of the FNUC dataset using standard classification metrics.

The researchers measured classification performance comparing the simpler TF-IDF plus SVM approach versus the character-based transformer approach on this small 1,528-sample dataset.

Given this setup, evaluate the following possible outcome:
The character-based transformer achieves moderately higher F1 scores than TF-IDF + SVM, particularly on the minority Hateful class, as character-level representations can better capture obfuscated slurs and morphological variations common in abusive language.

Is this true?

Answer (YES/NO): NO